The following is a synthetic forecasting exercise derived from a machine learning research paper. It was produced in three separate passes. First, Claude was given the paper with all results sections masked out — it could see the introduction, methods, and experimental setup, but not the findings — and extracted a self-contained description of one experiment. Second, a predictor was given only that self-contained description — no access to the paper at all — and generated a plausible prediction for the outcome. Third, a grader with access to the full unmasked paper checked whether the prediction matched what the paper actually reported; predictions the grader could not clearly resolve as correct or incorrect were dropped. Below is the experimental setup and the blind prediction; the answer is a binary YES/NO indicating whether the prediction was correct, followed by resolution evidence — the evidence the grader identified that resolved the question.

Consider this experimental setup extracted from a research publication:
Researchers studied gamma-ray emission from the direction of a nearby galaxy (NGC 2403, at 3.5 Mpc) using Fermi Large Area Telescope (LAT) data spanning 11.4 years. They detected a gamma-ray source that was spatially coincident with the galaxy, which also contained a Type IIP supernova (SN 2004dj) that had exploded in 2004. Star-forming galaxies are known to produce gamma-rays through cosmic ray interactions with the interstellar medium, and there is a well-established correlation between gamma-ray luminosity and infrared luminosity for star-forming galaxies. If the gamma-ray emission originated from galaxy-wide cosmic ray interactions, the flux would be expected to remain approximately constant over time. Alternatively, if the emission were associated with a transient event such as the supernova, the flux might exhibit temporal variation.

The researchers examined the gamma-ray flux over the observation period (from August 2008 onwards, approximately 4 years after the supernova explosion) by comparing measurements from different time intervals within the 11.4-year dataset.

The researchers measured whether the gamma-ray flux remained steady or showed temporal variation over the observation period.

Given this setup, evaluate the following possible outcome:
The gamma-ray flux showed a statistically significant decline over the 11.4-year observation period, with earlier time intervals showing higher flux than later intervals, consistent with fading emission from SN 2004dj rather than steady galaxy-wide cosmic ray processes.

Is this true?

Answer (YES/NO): YES